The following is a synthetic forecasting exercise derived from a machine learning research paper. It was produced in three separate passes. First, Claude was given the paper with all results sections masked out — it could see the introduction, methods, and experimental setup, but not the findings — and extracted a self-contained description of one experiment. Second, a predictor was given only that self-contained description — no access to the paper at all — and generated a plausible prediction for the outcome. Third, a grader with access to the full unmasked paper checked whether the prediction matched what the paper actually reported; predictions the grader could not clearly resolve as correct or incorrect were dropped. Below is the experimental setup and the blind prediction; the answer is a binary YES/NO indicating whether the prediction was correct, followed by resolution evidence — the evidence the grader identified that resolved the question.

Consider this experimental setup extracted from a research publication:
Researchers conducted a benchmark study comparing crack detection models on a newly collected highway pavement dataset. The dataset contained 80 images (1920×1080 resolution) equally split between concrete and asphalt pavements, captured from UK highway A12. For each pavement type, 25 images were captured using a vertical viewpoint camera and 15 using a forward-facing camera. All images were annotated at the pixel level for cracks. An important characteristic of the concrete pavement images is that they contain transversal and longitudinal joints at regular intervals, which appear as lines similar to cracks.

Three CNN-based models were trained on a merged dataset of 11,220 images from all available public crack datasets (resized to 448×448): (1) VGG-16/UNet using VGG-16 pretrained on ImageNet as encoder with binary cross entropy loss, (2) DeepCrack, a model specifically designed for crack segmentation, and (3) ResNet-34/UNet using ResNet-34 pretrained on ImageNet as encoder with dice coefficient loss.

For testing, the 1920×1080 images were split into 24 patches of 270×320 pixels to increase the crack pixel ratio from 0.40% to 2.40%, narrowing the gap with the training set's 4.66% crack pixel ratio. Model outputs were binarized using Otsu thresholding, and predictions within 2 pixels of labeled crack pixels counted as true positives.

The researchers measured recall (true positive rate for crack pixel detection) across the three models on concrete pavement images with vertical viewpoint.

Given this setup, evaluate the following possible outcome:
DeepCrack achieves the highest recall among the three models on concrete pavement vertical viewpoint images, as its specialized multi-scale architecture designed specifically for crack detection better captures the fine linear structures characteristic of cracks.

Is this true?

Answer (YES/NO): YES